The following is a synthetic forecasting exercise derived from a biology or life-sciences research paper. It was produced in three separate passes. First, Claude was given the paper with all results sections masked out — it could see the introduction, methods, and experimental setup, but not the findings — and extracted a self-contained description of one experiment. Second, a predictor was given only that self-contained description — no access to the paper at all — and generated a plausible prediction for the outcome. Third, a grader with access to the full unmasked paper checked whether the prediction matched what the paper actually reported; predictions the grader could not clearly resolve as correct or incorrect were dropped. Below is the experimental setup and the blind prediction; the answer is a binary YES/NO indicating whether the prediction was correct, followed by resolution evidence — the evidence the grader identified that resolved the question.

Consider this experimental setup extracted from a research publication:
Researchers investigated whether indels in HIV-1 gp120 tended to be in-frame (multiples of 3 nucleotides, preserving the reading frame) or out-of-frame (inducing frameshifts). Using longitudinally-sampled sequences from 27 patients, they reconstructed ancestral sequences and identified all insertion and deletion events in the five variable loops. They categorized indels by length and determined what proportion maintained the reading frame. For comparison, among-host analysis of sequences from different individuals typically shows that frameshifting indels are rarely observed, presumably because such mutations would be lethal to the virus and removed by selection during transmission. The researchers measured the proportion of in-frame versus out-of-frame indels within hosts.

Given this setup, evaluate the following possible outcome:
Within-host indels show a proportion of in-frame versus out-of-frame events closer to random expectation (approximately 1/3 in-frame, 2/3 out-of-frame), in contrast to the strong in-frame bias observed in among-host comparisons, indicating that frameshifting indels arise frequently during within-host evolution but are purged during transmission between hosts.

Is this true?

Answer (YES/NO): NO